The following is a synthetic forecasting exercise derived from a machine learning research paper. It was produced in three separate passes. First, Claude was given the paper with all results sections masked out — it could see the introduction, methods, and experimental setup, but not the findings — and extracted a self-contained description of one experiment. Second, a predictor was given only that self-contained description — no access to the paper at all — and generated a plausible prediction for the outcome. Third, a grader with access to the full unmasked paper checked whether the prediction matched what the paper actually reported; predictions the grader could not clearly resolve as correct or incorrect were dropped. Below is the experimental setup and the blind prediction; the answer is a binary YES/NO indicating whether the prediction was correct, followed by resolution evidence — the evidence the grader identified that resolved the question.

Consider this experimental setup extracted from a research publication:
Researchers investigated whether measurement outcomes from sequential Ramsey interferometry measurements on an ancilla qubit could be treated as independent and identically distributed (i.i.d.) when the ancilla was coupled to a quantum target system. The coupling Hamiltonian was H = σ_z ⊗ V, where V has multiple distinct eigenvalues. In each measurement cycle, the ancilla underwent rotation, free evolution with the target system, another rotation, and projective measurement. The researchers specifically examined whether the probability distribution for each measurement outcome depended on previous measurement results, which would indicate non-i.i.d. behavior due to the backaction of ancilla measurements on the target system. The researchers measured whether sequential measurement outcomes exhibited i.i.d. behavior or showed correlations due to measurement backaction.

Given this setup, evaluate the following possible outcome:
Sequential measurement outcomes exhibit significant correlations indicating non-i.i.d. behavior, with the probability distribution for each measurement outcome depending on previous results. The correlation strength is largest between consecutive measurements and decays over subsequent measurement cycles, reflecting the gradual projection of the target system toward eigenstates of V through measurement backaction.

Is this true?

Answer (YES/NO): NO